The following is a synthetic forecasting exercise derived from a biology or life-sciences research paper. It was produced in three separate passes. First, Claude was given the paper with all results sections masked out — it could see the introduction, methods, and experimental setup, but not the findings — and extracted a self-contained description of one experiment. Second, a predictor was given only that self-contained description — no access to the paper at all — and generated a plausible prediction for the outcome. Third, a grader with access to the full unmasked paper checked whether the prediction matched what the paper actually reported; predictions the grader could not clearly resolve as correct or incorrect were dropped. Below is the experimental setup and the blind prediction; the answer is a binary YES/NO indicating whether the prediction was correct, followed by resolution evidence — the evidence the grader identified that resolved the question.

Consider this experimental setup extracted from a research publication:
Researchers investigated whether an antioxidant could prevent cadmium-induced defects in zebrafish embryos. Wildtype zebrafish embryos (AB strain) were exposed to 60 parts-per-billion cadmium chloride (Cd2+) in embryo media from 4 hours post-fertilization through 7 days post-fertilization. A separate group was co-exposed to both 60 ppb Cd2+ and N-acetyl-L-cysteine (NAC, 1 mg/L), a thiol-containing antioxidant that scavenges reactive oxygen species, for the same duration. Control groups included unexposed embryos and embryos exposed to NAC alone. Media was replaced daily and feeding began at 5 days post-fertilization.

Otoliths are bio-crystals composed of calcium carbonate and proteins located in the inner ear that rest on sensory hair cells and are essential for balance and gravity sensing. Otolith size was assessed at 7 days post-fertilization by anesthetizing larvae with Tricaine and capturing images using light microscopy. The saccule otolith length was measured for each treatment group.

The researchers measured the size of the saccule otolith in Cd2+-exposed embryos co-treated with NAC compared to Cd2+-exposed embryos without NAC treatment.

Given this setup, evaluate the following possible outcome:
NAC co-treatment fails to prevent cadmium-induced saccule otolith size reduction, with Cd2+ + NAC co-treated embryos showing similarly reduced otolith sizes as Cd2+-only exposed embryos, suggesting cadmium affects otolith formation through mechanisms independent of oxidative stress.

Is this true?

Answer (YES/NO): YES